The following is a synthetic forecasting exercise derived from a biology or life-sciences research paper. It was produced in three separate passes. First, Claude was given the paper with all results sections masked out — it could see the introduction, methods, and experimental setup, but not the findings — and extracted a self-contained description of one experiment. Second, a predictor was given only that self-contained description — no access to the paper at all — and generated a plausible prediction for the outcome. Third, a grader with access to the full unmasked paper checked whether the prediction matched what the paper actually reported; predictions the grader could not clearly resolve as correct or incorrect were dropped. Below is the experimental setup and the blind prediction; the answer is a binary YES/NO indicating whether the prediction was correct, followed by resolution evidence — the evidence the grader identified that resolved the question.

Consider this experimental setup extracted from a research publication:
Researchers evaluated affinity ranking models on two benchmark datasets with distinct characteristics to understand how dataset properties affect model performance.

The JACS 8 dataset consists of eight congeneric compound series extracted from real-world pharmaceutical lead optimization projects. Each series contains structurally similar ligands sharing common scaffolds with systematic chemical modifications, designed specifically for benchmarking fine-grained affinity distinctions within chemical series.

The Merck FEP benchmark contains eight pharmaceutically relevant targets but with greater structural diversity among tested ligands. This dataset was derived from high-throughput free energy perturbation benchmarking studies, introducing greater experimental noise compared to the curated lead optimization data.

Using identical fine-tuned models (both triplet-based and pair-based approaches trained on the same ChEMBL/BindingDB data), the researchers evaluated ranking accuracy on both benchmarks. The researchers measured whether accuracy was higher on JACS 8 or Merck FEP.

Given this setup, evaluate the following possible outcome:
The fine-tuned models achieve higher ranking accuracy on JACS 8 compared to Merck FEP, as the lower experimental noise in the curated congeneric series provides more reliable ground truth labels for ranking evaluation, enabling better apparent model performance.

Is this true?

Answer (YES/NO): YES